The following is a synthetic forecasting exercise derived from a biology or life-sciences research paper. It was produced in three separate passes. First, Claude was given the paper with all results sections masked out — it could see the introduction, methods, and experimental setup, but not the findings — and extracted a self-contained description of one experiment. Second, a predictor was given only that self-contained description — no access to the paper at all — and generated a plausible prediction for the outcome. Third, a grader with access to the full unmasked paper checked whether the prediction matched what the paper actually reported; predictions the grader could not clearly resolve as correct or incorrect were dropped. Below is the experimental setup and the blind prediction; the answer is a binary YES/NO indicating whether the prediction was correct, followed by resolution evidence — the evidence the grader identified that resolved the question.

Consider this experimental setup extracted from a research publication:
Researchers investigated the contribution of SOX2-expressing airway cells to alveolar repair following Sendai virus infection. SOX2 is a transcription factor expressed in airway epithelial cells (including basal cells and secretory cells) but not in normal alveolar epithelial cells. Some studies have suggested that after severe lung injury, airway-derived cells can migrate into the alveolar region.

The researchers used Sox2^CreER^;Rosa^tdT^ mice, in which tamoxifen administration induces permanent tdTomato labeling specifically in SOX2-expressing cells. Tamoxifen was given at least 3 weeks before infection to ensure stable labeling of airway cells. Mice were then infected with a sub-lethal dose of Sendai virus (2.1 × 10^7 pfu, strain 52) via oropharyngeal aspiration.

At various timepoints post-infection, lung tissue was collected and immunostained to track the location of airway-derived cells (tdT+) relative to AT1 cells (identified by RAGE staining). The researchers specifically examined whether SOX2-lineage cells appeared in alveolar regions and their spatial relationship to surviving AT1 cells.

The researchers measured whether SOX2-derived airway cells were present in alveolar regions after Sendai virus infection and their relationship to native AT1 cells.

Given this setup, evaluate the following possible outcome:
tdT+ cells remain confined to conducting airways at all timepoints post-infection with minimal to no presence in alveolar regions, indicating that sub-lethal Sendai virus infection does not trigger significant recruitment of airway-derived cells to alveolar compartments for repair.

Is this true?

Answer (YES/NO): NO